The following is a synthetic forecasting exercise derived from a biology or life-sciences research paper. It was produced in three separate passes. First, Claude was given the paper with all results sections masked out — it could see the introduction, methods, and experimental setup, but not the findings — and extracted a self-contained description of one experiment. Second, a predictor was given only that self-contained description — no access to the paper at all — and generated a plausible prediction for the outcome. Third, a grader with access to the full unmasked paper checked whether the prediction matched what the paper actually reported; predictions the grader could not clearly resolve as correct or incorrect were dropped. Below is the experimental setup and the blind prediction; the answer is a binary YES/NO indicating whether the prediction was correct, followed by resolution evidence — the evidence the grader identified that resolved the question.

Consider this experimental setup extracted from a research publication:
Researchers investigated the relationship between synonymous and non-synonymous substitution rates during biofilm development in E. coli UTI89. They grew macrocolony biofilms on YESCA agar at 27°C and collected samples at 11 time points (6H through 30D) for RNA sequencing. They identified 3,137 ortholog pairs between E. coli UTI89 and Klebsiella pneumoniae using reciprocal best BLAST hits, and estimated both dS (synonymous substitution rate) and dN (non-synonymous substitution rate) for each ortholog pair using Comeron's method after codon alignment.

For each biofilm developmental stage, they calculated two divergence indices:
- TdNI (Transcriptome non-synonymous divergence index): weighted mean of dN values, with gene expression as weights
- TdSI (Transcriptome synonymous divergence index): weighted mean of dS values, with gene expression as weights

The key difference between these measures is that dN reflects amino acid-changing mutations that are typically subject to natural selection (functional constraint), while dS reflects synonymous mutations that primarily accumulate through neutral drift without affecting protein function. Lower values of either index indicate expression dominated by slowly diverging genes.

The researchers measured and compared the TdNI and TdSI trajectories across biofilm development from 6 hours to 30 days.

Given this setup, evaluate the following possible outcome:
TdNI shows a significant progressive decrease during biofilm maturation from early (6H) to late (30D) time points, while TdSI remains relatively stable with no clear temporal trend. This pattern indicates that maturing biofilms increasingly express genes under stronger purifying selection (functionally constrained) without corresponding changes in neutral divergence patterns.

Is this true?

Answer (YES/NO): NO